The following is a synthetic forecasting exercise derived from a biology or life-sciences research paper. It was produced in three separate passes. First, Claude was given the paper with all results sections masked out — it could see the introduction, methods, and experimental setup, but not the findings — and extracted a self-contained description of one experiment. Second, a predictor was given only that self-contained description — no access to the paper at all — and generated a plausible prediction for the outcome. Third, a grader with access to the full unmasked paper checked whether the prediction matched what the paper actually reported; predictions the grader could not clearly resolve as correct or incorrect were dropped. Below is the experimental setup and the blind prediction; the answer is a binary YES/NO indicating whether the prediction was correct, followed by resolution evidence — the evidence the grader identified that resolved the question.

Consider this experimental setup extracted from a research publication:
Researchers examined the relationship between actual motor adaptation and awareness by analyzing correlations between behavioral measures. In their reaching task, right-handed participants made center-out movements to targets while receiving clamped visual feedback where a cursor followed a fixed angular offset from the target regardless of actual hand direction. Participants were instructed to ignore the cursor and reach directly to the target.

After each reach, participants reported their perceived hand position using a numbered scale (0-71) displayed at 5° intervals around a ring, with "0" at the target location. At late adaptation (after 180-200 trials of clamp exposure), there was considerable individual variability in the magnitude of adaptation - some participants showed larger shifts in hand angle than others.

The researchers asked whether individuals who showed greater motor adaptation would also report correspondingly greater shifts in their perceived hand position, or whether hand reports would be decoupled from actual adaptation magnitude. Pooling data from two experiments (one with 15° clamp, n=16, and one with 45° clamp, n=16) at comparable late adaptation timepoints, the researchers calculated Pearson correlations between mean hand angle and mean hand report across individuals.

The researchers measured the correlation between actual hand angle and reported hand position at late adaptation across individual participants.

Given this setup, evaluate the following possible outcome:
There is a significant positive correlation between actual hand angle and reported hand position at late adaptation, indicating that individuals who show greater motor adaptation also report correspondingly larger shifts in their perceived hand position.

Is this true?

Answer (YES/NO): NO